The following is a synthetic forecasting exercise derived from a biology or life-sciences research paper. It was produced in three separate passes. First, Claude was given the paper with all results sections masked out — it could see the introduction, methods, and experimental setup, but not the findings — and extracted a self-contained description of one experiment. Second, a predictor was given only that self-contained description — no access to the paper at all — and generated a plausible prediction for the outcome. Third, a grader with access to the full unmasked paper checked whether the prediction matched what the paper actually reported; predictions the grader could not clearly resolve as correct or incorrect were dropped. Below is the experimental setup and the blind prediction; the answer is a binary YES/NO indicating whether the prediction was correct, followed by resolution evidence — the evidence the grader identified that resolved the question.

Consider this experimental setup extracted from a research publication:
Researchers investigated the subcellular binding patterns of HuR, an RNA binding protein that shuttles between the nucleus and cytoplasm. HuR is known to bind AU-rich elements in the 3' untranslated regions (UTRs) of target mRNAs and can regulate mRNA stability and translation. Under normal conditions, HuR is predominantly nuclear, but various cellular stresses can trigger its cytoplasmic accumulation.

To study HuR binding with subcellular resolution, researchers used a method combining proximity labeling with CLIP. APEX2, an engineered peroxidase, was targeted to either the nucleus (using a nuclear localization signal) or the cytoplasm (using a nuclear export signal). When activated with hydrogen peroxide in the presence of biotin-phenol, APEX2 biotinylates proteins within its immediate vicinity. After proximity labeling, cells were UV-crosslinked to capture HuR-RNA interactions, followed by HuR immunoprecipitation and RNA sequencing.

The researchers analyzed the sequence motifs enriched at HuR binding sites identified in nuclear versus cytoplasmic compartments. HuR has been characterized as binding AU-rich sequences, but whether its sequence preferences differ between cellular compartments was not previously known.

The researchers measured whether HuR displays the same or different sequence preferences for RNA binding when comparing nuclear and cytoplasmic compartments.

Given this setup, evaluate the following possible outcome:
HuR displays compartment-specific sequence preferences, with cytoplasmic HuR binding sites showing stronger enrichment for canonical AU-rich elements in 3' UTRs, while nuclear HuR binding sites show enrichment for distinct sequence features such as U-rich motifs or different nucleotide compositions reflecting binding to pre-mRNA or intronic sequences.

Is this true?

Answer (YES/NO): NO